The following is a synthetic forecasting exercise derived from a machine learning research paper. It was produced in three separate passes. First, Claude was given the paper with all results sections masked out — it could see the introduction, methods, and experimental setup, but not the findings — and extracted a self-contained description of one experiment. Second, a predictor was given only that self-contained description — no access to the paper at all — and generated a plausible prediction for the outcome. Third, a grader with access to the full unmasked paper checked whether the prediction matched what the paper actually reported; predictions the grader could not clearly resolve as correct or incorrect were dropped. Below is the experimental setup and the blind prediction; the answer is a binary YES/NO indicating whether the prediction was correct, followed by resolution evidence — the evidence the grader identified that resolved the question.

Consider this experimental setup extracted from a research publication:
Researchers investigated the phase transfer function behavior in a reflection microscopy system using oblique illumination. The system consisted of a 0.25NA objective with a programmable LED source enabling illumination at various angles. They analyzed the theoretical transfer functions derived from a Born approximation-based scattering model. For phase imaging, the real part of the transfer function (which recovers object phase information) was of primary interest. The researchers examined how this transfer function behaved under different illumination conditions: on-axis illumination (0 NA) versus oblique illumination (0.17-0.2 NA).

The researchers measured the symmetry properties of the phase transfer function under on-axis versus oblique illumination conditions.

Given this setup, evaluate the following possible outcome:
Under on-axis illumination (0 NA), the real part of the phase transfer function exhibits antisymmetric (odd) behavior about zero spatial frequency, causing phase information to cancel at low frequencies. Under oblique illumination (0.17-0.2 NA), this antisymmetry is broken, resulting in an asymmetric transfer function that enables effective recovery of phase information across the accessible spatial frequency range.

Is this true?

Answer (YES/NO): YES